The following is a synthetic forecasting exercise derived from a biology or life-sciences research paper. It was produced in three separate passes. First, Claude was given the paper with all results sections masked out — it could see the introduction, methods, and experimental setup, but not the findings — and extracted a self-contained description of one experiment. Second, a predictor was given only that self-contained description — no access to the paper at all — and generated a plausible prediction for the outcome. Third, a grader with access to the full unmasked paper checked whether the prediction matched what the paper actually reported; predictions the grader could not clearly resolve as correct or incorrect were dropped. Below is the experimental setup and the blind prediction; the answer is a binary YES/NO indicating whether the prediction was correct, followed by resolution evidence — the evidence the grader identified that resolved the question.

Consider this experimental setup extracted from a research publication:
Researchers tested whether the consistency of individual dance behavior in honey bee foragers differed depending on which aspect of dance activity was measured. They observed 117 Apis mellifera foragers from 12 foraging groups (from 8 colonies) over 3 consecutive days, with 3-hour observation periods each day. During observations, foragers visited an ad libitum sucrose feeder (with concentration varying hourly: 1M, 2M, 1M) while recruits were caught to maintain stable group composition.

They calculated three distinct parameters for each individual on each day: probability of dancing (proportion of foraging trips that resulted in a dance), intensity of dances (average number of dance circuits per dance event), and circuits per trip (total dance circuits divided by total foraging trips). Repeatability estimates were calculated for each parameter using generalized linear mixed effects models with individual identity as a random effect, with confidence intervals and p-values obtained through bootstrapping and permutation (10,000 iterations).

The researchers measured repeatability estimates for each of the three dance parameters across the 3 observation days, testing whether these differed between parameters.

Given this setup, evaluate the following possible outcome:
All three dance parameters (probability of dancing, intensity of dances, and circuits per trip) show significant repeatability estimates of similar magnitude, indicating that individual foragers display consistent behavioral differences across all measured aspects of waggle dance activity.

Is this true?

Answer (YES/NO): YES